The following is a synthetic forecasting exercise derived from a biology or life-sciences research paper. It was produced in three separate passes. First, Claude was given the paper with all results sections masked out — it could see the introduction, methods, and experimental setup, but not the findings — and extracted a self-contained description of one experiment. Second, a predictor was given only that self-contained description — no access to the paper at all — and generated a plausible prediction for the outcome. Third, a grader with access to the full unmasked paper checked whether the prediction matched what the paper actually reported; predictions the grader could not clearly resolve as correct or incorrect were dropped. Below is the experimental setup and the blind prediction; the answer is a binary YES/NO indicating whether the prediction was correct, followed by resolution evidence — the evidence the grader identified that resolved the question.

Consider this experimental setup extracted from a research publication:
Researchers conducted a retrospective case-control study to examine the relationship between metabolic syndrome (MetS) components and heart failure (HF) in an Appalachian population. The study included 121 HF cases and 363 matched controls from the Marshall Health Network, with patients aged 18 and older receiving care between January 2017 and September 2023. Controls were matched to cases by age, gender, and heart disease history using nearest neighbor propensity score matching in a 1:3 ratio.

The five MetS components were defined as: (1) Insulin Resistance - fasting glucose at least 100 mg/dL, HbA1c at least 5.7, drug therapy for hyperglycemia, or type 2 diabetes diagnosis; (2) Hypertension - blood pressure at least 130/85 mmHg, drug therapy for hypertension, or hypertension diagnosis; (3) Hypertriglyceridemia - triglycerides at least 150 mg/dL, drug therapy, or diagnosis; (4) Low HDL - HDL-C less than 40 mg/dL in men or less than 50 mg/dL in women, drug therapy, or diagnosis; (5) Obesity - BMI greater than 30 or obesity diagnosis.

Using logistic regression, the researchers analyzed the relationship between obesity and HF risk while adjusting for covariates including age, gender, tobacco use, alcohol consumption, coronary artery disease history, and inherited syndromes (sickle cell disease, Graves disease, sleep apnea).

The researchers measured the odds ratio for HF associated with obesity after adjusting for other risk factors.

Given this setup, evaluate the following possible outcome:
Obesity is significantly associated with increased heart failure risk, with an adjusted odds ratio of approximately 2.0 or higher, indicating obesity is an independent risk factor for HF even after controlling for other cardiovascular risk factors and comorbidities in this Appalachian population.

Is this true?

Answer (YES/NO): NO